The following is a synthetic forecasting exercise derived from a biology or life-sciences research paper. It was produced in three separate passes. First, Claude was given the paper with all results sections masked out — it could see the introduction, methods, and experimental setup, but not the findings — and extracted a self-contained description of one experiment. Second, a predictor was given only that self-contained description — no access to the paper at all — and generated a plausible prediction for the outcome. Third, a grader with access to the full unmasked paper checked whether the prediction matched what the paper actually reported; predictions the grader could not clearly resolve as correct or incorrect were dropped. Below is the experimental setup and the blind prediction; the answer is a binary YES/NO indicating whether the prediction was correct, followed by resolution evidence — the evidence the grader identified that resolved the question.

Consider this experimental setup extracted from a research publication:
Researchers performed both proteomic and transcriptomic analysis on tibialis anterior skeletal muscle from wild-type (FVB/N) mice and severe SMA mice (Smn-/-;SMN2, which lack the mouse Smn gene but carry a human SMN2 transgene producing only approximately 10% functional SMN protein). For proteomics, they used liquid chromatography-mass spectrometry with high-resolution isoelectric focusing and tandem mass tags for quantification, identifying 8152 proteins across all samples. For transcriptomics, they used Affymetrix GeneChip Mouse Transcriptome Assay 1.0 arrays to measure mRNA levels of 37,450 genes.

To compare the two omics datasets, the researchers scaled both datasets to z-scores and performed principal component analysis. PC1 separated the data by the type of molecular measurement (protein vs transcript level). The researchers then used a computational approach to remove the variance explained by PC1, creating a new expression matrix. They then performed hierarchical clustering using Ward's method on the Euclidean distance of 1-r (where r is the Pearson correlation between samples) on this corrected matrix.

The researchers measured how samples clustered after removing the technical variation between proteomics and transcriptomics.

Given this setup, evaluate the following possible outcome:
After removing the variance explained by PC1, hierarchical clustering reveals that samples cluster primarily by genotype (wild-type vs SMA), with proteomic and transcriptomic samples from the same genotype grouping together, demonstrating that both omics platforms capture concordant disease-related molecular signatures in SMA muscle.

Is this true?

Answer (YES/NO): YES